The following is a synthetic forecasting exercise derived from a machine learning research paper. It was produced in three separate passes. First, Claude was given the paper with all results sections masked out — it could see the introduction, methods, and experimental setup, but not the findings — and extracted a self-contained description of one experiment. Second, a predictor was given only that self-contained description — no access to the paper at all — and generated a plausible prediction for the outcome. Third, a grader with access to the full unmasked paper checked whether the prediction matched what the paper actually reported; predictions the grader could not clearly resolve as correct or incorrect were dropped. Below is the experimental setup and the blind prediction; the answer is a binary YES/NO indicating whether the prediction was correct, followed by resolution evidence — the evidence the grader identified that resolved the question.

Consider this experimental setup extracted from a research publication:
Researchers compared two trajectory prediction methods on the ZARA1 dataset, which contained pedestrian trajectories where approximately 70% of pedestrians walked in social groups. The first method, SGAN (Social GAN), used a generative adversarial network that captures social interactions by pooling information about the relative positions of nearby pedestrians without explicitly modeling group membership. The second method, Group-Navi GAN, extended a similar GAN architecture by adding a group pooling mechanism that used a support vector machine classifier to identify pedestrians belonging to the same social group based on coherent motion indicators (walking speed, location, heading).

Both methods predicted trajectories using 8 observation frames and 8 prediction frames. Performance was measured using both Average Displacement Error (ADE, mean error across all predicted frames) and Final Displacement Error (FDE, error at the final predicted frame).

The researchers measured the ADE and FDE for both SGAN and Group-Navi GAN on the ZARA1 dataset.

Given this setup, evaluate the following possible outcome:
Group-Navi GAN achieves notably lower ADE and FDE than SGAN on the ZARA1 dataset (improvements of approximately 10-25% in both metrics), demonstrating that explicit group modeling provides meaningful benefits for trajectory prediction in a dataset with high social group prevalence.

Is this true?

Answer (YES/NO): NO